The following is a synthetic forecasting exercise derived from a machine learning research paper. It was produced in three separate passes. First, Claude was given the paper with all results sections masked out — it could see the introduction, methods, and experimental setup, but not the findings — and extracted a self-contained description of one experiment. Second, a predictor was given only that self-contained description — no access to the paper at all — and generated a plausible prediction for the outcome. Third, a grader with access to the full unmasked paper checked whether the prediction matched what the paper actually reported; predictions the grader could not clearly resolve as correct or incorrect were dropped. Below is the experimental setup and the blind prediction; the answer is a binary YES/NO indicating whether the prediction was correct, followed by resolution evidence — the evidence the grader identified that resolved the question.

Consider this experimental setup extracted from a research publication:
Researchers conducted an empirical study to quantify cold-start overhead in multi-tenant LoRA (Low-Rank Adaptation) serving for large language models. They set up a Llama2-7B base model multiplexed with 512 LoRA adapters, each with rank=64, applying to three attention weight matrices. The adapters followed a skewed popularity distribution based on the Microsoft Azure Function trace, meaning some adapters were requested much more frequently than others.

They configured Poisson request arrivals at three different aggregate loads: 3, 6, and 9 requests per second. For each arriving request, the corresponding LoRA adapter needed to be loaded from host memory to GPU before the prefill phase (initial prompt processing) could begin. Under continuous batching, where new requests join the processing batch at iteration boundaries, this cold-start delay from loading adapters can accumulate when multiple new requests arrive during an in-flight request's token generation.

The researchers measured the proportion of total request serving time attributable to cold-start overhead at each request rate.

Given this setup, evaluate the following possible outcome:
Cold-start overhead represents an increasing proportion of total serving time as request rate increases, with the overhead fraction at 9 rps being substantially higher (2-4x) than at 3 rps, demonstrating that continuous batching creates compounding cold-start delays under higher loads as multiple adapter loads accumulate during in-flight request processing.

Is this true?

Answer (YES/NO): YES